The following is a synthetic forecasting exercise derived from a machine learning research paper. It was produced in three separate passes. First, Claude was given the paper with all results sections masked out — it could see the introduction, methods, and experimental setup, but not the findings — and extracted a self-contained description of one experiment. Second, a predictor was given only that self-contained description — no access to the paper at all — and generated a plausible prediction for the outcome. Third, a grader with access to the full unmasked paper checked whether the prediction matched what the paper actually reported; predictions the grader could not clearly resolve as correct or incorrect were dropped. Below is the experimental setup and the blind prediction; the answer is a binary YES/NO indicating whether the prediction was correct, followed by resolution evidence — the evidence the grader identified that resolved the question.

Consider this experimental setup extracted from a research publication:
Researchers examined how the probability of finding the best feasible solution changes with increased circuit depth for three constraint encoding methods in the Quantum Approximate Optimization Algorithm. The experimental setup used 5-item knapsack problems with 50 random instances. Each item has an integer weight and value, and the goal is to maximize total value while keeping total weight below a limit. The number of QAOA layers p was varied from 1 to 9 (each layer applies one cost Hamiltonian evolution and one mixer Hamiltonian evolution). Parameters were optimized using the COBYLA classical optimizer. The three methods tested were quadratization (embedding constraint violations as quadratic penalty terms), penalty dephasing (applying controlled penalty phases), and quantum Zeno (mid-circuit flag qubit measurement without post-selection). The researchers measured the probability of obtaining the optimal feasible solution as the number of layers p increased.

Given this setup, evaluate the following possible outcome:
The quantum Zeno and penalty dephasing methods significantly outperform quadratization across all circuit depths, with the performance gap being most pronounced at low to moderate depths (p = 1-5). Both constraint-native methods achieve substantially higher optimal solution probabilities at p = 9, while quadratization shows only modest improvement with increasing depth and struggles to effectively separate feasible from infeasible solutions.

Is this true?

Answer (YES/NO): NO